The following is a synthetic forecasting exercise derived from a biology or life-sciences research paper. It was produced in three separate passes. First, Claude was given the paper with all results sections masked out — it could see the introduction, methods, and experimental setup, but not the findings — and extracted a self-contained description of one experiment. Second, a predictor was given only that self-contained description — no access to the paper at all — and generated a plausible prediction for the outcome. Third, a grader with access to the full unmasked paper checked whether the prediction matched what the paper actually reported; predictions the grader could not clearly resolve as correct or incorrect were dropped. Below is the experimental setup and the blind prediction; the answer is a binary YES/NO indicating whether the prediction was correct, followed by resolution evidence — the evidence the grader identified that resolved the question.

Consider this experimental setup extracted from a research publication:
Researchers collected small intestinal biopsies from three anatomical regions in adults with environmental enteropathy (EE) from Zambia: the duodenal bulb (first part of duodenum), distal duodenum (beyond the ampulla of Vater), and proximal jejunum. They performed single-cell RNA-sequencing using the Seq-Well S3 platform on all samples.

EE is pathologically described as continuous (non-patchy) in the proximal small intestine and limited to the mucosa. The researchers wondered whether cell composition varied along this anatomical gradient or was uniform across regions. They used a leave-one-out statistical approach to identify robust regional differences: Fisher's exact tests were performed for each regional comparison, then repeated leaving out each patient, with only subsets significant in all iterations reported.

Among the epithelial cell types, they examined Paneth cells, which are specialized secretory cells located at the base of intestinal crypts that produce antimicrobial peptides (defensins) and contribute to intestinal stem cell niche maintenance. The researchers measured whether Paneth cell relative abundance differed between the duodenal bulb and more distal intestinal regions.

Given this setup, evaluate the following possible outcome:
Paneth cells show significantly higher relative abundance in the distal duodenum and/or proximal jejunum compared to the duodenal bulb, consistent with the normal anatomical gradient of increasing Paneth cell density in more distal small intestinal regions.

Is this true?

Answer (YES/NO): NO